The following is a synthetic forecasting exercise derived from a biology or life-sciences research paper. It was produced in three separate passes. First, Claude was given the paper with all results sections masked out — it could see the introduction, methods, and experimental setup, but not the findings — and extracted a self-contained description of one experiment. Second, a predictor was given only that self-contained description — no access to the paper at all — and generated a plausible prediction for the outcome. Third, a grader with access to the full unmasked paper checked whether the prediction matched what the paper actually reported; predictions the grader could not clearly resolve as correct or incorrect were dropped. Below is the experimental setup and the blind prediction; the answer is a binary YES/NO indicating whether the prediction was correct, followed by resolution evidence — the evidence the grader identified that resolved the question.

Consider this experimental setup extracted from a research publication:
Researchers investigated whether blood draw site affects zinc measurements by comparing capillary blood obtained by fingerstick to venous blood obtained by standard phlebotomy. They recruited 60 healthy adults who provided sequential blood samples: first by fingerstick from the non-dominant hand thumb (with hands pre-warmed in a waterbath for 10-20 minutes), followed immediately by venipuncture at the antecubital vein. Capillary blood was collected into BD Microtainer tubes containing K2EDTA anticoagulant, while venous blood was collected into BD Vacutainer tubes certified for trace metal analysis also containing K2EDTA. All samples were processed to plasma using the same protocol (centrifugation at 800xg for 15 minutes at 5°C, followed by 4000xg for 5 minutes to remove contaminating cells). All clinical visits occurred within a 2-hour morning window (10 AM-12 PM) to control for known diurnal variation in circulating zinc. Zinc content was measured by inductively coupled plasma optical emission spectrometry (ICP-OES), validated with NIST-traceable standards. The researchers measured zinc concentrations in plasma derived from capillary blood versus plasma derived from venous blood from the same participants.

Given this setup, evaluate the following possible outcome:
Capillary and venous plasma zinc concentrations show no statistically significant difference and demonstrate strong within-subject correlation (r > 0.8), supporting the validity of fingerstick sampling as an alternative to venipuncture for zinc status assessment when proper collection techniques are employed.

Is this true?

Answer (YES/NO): NO